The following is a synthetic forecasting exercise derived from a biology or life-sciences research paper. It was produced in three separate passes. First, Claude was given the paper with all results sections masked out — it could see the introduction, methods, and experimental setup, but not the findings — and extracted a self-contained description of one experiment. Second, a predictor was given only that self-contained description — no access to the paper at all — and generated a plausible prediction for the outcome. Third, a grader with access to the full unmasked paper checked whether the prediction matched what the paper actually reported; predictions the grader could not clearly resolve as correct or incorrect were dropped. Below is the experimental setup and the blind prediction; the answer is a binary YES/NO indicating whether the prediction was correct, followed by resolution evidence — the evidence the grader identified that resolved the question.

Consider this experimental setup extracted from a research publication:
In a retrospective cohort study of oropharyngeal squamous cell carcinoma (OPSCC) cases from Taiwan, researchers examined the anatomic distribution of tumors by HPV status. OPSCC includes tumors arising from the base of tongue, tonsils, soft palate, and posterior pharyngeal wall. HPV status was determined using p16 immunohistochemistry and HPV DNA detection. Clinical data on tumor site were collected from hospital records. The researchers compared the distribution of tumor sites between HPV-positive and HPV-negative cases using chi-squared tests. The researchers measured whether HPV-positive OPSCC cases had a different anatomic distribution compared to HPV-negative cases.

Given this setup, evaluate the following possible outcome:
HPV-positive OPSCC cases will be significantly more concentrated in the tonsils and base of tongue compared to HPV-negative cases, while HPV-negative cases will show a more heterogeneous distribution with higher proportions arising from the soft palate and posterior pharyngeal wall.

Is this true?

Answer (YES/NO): NO